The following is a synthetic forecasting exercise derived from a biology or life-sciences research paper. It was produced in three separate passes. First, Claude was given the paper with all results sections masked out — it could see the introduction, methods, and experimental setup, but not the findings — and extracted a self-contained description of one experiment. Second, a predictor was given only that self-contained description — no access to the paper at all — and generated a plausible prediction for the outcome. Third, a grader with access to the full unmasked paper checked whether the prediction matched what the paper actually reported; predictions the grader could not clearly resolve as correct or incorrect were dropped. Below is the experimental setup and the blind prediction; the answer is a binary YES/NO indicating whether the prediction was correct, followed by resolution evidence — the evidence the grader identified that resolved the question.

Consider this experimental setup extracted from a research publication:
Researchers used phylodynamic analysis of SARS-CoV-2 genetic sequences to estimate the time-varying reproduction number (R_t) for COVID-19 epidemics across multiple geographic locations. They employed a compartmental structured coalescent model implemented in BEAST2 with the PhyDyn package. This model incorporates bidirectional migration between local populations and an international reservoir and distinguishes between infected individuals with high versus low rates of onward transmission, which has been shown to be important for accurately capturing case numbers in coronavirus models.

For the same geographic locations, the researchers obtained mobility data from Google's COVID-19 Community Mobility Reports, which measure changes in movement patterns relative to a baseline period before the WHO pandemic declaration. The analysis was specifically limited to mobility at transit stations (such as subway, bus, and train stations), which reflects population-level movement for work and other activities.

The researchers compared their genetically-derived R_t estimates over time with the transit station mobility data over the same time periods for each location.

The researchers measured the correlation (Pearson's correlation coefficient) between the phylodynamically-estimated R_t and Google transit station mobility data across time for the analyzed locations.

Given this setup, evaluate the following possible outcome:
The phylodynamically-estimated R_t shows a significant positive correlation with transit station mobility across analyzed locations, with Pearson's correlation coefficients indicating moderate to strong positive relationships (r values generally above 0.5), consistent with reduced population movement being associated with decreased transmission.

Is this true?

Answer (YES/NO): YES